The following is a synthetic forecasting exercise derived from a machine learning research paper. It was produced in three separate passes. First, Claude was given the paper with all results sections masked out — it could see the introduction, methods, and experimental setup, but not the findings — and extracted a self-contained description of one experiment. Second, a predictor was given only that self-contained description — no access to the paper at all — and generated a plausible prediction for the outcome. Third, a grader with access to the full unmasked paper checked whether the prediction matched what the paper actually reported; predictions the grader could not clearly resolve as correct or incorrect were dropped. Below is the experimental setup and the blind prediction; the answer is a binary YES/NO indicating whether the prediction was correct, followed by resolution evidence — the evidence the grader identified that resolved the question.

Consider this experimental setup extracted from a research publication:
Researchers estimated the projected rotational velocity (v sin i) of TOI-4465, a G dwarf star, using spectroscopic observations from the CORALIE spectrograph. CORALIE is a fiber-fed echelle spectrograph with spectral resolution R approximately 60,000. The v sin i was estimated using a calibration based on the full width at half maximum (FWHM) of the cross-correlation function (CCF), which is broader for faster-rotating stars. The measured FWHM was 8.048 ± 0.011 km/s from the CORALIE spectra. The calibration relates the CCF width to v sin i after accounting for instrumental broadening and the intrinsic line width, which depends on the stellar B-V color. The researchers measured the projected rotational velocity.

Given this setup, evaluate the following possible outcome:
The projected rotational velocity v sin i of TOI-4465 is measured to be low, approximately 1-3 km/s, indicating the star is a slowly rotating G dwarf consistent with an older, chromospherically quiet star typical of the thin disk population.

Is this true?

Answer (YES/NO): NO